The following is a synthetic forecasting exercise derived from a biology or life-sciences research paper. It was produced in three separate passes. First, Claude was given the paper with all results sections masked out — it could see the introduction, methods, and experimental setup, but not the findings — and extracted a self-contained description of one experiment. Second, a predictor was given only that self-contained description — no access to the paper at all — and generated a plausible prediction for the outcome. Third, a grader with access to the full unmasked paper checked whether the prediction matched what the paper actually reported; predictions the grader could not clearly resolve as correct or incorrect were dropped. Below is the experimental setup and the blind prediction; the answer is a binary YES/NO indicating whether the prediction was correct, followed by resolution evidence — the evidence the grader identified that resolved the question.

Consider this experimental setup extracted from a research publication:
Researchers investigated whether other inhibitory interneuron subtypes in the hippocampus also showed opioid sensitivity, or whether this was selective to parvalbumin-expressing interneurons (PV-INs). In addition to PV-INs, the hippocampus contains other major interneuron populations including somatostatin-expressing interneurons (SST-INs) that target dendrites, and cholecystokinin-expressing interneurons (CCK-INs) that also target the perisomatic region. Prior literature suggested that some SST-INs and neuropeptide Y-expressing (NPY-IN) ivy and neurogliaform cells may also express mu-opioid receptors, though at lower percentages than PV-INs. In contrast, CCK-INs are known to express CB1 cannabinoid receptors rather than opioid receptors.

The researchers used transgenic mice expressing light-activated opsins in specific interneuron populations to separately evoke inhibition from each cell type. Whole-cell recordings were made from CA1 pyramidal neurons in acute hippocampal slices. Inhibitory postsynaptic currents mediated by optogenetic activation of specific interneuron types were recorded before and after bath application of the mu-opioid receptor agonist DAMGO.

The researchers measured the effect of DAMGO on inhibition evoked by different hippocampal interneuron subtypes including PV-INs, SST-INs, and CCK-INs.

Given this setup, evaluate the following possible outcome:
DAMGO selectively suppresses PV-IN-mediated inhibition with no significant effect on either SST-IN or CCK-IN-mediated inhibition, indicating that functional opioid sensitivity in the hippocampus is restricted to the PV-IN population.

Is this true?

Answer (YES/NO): NO